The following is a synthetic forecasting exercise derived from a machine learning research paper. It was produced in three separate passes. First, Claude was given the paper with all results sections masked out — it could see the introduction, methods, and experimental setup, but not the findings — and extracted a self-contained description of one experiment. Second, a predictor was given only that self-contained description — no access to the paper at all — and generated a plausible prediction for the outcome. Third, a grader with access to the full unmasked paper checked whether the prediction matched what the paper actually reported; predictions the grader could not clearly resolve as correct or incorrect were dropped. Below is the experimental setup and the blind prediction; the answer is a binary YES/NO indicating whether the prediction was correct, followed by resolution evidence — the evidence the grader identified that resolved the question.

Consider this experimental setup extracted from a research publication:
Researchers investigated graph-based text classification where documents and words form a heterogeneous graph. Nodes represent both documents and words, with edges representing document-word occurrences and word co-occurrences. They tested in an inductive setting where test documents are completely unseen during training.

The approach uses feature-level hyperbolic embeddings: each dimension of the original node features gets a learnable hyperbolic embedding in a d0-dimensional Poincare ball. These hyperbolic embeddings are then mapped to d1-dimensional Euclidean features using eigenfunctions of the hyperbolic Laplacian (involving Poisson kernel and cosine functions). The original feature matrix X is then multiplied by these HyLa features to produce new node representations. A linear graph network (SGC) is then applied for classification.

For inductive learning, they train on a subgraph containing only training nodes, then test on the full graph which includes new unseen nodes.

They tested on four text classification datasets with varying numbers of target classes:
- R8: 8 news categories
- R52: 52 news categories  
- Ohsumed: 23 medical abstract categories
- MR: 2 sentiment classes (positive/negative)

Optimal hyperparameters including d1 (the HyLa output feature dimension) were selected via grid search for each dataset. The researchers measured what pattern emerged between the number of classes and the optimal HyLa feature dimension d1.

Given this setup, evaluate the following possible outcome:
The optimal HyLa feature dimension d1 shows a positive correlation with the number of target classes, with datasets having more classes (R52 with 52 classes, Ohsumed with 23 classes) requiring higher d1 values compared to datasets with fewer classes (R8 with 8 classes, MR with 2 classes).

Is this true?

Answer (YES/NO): YES